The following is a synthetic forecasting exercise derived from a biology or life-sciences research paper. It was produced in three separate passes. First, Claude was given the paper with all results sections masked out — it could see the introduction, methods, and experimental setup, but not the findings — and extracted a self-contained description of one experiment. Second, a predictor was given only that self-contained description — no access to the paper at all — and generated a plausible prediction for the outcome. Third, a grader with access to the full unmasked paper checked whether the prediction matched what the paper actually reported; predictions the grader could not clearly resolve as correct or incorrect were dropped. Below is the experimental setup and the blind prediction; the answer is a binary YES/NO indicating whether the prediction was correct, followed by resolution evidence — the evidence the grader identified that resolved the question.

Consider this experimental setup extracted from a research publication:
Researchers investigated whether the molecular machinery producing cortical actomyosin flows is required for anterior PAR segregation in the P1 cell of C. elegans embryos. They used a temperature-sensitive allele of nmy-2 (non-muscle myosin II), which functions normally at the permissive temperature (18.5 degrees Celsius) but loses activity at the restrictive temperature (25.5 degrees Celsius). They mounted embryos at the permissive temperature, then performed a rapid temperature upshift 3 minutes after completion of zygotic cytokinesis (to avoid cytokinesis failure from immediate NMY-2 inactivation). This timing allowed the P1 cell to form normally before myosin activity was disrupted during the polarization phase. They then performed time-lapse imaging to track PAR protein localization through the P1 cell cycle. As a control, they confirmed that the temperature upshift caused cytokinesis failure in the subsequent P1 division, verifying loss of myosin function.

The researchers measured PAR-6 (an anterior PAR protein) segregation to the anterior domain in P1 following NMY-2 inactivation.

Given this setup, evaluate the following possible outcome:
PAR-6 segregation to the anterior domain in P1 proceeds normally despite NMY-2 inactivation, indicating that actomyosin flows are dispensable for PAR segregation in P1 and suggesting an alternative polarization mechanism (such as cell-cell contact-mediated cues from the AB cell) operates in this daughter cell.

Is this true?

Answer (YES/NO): NO